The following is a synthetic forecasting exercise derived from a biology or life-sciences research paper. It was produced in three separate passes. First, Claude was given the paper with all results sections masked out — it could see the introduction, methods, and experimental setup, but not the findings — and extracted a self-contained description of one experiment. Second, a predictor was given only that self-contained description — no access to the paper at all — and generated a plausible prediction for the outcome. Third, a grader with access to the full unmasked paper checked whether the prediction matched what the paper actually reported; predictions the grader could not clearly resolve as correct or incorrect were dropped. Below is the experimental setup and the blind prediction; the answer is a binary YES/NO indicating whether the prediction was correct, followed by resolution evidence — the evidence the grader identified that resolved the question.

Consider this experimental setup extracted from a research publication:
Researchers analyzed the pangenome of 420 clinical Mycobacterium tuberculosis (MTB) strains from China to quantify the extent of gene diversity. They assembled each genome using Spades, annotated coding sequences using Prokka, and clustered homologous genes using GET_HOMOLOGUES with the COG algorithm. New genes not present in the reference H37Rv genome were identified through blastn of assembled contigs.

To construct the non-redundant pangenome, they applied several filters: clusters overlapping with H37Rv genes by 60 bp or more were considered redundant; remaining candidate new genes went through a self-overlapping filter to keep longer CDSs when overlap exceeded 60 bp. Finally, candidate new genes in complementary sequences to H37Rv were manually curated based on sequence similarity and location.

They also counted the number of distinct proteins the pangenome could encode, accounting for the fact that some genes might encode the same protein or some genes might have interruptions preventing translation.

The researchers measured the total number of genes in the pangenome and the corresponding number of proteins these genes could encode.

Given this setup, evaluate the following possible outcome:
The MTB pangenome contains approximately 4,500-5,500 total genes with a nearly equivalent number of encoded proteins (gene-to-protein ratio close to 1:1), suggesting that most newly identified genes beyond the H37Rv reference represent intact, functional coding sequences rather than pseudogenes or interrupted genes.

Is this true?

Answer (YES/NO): NO